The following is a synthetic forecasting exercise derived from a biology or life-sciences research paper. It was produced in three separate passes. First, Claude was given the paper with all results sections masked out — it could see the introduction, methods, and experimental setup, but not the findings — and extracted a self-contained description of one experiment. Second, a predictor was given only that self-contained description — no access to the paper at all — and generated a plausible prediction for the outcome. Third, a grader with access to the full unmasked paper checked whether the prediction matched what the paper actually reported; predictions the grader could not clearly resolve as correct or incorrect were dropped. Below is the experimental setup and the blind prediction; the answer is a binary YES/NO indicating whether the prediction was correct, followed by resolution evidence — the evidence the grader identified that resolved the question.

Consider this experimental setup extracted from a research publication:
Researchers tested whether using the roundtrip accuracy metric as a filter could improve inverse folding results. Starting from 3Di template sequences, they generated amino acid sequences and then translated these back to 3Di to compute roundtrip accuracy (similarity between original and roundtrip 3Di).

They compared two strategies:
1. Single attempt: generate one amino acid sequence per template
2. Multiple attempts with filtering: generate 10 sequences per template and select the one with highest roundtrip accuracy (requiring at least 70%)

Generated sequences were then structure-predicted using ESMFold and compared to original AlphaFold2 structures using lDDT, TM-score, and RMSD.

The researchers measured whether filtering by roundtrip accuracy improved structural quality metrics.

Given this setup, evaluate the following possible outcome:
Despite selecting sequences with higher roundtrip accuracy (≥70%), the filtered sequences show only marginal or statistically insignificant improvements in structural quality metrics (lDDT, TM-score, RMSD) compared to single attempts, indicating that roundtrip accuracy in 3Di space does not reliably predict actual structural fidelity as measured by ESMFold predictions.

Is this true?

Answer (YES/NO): NO